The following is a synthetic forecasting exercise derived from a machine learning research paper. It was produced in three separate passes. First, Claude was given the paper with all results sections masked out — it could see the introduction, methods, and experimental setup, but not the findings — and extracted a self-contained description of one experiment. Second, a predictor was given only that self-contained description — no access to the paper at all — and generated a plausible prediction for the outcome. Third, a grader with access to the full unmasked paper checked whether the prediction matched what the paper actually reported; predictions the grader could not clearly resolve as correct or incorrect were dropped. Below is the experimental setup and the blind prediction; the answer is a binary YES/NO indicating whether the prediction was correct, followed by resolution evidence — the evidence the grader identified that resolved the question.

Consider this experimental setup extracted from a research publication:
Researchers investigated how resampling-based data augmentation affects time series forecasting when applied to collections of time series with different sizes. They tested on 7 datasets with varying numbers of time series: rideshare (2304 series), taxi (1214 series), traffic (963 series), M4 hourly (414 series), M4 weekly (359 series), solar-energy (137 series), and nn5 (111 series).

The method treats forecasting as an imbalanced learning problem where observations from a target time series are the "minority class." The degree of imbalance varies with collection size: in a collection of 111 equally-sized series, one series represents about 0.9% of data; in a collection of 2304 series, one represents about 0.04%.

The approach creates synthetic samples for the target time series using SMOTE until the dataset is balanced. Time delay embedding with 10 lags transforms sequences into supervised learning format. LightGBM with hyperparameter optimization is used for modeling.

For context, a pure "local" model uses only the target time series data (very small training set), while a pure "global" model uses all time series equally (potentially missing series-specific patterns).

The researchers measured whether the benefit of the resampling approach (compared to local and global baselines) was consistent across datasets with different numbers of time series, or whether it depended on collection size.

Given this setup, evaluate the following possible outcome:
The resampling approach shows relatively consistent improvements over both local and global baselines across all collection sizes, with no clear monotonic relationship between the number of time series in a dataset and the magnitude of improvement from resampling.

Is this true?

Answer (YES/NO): NO